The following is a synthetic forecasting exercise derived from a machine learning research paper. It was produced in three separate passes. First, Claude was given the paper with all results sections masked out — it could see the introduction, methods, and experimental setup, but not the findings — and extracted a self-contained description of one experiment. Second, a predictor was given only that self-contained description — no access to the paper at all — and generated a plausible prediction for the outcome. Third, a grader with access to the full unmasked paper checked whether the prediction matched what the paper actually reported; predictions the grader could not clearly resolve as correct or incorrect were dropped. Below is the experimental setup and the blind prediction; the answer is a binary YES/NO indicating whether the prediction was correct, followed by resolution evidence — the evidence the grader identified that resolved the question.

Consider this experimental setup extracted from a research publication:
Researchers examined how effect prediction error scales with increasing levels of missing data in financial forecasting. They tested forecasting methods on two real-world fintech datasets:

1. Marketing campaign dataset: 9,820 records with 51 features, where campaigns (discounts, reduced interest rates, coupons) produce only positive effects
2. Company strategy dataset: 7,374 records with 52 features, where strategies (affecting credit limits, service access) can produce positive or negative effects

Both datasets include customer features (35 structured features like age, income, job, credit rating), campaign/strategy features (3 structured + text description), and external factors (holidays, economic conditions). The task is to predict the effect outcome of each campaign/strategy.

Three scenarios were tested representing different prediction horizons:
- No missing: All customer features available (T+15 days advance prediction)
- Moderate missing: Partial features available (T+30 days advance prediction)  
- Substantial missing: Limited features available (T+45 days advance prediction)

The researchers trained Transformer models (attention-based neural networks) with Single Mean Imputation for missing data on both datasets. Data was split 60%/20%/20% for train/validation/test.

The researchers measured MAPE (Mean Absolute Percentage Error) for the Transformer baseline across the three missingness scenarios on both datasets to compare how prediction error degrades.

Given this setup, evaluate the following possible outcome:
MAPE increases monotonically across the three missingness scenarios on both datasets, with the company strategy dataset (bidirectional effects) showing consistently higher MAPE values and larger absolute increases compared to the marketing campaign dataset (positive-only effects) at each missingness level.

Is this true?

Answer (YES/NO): YES